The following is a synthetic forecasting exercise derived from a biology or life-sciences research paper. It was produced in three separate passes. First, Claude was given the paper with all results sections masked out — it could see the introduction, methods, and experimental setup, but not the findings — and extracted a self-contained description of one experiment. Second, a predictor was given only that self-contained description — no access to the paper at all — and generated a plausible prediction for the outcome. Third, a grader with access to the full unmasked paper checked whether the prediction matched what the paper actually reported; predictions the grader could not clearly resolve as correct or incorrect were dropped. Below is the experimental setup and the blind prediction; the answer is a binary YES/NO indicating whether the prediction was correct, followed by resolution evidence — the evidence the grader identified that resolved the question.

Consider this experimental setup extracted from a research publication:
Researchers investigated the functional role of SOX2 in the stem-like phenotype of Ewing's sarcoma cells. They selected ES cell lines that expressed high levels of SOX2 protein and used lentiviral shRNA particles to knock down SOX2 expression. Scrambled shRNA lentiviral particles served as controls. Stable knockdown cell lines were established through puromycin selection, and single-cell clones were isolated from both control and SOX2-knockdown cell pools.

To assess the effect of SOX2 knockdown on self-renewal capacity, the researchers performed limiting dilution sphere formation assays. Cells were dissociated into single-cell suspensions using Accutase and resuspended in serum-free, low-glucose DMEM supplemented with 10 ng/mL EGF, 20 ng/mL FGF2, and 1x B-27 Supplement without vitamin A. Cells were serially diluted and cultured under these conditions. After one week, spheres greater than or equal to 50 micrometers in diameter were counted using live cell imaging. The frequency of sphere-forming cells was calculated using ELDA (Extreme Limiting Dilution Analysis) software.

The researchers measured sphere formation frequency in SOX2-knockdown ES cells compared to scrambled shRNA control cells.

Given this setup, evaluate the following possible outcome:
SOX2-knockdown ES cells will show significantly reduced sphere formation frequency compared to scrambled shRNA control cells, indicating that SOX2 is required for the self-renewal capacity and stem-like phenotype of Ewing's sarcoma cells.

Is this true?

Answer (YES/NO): NO